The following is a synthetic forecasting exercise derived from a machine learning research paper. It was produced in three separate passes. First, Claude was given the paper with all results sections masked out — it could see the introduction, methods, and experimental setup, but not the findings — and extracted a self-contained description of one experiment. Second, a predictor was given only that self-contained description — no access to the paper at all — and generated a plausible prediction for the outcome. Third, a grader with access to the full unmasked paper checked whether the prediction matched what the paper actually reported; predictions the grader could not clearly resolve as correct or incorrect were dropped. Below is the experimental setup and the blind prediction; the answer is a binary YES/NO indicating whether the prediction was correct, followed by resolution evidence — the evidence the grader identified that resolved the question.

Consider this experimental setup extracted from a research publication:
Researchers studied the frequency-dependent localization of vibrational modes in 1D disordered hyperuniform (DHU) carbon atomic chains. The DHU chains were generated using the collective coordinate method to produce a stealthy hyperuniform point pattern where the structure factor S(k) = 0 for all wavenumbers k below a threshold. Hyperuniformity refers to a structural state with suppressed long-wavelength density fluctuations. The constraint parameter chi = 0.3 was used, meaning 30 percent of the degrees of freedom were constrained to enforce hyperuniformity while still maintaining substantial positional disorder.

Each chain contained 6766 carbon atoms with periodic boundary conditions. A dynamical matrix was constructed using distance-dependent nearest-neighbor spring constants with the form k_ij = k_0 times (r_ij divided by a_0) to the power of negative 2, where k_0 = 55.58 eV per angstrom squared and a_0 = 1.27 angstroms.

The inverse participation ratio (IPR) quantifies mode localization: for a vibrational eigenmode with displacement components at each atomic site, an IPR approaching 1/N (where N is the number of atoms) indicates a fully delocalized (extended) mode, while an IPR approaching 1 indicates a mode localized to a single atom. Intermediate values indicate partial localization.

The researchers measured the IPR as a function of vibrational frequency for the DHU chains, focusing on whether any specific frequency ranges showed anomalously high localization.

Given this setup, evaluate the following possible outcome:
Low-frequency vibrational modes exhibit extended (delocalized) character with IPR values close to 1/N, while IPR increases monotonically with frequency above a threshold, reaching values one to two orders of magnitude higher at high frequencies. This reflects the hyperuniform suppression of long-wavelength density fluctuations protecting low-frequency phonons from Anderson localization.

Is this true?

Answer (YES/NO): NO